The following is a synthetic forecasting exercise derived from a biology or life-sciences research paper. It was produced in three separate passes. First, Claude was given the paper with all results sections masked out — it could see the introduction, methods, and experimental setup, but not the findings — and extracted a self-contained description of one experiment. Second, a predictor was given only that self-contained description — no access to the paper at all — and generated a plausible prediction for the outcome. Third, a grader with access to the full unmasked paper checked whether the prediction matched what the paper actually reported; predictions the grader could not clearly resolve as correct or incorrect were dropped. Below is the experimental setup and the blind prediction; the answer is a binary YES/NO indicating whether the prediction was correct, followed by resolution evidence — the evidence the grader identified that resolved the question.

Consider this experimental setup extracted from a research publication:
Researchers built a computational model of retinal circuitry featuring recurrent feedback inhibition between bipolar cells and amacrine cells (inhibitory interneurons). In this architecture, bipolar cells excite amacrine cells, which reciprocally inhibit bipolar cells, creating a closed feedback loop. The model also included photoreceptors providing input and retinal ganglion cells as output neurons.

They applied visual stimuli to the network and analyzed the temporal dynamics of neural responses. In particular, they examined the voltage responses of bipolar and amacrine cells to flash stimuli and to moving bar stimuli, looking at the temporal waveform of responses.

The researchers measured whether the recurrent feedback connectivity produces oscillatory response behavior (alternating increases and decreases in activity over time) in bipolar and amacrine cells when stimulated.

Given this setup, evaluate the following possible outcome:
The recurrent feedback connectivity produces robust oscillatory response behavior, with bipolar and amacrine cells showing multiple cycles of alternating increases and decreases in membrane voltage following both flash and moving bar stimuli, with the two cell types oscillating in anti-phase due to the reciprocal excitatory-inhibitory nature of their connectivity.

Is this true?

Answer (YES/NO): NO